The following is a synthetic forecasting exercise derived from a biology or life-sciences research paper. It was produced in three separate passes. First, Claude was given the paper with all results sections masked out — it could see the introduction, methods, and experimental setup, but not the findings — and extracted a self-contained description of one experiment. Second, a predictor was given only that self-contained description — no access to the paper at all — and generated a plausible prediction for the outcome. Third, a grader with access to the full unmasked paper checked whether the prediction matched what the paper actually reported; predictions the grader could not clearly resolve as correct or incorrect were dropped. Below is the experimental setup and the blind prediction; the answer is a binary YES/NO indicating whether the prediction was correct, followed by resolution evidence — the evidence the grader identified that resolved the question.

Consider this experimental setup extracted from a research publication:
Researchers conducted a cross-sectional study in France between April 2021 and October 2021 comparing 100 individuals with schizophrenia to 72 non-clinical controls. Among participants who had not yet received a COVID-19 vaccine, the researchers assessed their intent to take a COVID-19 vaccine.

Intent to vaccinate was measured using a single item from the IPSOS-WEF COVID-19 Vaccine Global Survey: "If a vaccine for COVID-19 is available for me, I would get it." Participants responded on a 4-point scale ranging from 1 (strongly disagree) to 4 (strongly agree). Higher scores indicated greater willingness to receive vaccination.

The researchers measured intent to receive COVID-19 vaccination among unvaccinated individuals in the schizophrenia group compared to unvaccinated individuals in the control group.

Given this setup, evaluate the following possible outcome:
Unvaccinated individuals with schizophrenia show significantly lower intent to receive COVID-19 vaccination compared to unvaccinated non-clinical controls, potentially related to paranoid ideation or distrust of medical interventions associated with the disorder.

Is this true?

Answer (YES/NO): NO